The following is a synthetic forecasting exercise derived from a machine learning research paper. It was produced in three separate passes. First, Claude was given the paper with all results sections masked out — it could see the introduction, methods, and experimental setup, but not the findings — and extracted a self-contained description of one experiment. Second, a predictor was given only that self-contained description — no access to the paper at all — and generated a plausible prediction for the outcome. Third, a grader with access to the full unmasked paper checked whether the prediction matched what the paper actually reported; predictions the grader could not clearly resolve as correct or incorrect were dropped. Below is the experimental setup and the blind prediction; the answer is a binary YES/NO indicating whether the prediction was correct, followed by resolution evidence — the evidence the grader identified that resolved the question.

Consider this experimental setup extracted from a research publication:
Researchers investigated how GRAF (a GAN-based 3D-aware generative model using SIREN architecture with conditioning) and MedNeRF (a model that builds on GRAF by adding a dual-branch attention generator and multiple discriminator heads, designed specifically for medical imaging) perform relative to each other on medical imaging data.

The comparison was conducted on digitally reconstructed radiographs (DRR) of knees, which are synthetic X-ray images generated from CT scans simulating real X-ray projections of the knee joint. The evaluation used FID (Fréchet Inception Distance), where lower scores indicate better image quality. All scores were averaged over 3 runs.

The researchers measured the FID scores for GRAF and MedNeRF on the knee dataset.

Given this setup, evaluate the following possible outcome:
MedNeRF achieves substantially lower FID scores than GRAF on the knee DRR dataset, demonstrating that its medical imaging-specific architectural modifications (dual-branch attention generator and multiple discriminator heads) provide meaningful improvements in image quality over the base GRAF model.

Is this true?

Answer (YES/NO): NO